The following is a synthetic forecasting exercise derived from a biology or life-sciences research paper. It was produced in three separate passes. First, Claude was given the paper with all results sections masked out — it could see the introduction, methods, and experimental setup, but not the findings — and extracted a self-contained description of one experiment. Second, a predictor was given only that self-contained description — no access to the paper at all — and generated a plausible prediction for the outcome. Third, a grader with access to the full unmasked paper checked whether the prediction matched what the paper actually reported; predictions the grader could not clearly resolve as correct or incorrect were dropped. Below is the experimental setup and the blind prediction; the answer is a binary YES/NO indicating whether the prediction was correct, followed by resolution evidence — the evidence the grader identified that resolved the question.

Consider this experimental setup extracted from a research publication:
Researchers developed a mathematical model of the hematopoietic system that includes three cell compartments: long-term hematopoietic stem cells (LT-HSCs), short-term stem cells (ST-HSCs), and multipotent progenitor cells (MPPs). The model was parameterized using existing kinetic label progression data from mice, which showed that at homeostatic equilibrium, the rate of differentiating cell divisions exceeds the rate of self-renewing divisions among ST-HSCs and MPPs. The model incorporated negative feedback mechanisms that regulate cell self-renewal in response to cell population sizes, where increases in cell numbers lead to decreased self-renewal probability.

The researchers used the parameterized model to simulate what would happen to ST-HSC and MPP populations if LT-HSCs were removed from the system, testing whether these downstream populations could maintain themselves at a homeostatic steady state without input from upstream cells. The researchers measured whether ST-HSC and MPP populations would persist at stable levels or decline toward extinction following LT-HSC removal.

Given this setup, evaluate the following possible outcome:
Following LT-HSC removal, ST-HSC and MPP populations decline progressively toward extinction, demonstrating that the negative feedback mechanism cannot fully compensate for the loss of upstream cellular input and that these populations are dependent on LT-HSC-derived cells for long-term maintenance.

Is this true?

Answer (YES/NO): NO